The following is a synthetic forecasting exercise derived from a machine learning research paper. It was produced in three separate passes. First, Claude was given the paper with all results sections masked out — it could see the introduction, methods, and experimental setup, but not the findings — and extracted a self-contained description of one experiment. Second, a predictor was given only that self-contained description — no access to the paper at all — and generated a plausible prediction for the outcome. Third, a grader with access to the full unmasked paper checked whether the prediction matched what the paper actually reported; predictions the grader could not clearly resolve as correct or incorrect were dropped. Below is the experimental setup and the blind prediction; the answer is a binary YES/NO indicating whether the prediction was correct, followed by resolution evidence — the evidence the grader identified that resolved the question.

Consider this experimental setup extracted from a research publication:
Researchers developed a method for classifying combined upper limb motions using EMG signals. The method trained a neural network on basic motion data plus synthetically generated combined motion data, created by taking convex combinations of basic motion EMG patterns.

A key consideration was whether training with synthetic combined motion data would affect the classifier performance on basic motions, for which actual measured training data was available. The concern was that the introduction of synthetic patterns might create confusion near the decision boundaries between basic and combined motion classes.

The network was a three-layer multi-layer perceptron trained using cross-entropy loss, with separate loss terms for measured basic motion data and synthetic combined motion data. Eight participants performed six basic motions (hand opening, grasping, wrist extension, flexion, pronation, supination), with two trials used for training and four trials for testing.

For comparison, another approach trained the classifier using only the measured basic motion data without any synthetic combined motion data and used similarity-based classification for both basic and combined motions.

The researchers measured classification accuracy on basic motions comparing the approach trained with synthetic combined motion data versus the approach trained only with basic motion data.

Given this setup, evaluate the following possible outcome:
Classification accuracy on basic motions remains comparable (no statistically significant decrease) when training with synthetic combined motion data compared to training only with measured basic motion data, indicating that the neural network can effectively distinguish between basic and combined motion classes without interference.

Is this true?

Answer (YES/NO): NO